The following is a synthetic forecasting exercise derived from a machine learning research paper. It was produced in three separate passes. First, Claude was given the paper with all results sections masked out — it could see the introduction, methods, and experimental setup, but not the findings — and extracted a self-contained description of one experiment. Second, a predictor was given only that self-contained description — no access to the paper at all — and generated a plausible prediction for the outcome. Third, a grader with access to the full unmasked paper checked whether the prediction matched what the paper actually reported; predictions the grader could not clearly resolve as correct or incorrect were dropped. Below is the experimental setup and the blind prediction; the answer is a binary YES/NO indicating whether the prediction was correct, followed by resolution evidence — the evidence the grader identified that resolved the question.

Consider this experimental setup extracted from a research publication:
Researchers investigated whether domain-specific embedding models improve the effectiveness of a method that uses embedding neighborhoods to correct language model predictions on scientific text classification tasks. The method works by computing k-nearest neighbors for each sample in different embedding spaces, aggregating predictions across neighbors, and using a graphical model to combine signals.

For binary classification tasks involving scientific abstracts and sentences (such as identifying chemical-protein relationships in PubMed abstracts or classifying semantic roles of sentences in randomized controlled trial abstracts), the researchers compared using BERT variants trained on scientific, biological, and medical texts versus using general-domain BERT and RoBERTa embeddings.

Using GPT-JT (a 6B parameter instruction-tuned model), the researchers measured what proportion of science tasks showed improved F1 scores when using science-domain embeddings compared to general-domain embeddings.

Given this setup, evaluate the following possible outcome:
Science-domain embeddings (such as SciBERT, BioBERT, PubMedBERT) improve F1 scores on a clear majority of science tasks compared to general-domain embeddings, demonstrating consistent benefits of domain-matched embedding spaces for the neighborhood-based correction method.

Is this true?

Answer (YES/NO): YES